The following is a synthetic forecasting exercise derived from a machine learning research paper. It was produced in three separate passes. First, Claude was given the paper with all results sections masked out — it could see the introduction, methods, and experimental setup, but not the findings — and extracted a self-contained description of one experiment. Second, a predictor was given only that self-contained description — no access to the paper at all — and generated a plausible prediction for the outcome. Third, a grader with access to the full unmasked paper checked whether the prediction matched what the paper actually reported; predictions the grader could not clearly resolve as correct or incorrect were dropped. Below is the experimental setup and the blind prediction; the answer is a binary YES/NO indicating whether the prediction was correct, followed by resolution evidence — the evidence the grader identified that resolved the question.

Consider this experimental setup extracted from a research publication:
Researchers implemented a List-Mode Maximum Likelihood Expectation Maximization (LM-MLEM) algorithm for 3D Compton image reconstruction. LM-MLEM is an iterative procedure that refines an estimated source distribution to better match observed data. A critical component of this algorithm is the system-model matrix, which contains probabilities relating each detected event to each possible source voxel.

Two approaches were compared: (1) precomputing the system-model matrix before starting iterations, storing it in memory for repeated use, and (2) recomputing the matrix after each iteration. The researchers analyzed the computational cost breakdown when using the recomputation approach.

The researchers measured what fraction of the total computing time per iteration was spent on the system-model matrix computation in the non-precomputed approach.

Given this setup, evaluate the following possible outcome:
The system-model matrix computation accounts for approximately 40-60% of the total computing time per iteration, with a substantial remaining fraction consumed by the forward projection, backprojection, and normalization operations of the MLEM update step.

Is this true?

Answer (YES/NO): NO